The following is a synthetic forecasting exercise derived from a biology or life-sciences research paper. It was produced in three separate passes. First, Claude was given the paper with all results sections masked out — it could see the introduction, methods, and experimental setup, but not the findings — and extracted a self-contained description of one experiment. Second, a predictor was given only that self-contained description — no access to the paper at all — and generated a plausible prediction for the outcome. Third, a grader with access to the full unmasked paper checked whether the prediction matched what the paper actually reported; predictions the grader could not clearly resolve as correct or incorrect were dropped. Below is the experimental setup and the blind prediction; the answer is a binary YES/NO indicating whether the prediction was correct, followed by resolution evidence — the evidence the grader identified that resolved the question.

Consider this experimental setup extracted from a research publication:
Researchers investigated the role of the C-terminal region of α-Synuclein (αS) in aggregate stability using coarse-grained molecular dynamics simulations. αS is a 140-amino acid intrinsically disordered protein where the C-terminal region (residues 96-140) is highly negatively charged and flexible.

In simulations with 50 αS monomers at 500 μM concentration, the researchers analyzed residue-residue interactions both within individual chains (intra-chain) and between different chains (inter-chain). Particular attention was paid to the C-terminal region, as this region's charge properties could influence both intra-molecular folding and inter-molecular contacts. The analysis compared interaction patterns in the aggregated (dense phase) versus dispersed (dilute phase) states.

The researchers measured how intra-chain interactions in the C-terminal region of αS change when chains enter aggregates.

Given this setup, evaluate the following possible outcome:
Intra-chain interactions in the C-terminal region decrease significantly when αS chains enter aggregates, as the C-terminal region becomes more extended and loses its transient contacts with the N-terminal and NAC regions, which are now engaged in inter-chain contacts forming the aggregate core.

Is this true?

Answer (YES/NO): YES